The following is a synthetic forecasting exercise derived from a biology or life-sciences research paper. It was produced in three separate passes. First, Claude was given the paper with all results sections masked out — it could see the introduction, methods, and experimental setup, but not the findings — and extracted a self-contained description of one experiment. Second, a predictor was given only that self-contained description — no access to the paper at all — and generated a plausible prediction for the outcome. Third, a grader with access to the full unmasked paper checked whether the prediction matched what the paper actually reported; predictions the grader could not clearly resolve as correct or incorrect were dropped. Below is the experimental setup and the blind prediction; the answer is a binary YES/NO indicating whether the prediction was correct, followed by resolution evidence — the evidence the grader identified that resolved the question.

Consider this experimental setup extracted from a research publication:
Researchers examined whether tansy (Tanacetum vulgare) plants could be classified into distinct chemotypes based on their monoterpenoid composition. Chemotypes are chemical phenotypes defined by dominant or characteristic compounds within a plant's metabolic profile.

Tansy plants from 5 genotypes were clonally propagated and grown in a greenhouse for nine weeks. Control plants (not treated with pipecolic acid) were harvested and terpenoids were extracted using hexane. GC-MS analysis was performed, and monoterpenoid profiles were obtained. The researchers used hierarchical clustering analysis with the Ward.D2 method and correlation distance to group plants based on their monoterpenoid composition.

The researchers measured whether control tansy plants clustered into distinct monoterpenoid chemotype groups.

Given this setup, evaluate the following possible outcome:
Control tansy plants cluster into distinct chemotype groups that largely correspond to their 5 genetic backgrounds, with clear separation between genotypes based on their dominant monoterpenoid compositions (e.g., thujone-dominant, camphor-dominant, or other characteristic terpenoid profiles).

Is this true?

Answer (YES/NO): NO